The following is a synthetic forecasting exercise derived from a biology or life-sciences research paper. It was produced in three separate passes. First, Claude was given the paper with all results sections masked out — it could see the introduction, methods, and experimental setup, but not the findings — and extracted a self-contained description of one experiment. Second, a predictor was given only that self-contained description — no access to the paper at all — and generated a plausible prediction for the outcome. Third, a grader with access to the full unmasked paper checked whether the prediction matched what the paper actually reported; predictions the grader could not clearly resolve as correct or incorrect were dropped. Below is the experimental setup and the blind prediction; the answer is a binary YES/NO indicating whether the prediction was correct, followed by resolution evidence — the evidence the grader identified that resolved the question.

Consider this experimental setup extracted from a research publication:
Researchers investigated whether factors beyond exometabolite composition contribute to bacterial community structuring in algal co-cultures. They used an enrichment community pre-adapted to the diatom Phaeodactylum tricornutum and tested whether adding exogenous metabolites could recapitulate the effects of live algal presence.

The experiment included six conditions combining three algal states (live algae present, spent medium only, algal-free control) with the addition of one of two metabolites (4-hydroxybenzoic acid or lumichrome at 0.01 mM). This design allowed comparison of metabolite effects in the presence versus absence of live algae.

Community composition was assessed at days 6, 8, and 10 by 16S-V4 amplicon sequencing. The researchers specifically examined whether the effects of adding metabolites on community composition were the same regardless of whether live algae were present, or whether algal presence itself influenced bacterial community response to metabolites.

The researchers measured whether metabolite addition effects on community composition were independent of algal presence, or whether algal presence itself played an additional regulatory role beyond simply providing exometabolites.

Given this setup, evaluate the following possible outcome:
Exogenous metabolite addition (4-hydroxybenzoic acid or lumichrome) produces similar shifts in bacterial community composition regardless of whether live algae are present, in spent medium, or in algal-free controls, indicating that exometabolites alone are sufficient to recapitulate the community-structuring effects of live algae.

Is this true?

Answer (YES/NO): NO